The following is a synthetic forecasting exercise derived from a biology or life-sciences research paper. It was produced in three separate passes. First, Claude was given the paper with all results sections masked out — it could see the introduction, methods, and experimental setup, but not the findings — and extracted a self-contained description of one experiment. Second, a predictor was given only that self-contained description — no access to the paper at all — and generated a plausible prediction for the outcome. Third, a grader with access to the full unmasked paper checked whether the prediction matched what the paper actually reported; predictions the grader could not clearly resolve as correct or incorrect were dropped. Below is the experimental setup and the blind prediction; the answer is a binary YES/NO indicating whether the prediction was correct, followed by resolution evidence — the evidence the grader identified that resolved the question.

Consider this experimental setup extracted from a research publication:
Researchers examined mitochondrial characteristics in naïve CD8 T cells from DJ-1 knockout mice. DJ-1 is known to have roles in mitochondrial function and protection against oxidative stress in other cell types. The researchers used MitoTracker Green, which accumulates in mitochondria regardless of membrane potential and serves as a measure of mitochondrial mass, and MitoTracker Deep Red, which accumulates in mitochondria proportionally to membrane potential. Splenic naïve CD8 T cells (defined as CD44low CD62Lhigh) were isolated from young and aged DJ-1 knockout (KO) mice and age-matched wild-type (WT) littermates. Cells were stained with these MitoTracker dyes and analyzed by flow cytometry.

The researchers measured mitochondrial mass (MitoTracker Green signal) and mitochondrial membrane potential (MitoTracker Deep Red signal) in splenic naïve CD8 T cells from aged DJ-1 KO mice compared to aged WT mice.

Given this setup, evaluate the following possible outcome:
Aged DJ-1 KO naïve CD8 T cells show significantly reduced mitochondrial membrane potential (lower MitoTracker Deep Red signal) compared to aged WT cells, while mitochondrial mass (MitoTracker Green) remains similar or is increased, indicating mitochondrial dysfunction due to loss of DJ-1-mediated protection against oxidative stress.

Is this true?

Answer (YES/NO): NO